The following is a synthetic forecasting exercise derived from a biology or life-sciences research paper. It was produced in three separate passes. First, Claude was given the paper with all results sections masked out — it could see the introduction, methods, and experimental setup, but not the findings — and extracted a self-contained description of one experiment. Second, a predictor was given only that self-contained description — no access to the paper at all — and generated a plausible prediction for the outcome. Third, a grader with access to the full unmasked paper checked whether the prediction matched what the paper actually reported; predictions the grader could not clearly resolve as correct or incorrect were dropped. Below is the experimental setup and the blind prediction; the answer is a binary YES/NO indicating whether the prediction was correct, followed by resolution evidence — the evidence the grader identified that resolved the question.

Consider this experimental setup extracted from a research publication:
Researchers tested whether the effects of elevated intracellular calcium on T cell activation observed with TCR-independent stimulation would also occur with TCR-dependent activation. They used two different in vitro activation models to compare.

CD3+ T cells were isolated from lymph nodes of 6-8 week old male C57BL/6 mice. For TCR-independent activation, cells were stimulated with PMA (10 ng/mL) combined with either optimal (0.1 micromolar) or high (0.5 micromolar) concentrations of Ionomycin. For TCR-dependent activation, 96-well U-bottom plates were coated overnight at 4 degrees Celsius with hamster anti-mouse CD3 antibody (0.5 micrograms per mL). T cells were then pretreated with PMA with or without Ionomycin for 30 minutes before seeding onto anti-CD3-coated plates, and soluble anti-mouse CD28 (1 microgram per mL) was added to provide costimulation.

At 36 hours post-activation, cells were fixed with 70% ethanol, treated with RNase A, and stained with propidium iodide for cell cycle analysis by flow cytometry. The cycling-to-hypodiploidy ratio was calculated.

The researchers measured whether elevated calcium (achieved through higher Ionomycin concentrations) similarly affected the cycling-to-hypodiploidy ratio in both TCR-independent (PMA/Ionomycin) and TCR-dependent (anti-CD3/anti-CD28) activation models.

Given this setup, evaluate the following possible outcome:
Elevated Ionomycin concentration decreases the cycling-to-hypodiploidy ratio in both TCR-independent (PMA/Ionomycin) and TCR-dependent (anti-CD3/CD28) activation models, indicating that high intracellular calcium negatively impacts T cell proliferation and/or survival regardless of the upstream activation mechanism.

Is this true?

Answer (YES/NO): YES